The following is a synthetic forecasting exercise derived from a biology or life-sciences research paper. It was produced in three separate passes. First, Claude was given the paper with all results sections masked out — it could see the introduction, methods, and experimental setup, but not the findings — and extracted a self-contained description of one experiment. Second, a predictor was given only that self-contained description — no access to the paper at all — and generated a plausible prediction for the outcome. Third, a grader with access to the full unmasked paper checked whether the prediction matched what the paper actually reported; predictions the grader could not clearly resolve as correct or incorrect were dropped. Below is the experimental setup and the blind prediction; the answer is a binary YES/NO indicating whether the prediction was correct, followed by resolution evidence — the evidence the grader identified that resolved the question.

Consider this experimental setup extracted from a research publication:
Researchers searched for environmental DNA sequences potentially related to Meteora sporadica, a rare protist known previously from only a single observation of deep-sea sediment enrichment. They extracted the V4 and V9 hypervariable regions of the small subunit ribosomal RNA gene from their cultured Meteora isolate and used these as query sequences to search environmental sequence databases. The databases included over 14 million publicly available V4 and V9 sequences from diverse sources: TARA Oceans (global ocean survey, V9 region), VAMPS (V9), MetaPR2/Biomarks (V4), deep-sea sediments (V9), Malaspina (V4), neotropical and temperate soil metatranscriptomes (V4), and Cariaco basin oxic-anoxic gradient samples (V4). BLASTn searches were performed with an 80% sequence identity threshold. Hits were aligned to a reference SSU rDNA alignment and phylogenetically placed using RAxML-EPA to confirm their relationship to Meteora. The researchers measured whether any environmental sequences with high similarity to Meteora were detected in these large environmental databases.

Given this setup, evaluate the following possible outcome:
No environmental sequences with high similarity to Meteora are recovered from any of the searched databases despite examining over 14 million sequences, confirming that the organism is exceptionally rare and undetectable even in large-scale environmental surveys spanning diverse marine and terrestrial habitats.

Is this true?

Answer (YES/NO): NO